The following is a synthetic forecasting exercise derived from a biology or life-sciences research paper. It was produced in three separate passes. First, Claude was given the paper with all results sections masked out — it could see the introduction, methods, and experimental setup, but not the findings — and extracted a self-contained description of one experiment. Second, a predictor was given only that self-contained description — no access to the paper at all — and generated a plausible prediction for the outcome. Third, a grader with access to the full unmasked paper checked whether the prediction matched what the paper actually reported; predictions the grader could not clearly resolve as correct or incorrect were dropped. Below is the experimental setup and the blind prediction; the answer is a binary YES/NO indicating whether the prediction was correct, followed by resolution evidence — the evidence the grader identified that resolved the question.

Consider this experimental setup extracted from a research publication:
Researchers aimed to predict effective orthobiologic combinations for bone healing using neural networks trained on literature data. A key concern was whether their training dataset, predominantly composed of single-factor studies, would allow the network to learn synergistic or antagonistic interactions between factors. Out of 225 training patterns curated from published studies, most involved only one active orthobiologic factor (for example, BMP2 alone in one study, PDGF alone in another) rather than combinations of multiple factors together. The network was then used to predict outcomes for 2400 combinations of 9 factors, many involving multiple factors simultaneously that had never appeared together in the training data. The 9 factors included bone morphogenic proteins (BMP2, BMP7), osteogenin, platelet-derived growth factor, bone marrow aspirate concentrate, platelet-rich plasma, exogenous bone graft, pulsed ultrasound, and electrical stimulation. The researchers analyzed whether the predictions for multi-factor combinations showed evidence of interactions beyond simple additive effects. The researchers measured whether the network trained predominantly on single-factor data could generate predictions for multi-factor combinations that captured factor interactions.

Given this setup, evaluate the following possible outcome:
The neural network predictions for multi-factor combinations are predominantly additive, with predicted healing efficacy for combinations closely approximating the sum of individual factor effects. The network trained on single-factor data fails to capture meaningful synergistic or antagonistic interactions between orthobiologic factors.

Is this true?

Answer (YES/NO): NO